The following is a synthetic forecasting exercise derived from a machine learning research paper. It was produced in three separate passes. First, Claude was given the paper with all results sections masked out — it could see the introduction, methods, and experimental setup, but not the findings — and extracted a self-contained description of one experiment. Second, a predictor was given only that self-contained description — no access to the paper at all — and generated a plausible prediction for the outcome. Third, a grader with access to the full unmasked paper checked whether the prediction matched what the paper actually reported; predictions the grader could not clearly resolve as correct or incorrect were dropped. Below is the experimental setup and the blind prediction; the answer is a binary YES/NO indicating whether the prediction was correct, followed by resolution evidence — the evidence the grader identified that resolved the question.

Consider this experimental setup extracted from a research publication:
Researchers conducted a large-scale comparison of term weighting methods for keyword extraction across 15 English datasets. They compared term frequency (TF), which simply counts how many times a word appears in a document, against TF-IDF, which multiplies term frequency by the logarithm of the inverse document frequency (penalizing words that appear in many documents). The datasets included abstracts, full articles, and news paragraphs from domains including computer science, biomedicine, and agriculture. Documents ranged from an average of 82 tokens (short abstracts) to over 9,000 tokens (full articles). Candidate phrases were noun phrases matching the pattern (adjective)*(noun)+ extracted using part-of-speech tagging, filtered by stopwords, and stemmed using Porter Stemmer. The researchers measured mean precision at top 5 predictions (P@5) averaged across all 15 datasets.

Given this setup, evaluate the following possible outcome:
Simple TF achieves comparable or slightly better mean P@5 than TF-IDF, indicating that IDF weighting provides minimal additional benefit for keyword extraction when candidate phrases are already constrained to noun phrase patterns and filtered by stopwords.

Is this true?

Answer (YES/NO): NO